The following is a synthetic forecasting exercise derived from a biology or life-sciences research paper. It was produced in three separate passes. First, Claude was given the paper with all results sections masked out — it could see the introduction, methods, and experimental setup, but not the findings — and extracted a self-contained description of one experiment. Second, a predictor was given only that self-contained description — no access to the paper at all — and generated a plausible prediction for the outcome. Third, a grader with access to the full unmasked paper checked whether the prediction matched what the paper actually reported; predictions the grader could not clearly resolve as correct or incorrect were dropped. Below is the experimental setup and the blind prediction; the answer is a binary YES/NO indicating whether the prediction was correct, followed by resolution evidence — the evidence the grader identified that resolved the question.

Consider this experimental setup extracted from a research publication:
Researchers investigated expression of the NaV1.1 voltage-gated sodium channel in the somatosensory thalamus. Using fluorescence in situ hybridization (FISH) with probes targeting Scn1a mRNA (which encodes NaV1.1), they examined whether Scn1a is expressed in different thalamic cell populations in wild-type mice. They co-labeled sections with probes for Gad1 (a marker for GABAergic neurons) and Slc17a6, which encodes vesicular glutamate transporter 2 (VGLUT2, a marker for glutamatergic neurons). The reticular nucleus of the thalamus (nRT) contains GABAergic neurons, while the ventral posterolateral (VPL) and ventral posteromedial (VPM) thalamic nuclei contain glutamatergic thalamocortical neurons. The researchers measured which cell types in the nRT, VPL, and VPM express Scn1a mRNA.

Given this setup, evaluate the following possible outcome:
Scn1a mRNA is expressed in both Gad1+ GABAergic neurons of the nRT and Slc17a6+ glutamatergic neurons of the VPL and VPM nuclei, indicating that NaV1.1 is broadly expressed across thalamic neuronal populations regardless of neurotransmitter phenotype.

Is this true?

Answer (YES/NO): YES